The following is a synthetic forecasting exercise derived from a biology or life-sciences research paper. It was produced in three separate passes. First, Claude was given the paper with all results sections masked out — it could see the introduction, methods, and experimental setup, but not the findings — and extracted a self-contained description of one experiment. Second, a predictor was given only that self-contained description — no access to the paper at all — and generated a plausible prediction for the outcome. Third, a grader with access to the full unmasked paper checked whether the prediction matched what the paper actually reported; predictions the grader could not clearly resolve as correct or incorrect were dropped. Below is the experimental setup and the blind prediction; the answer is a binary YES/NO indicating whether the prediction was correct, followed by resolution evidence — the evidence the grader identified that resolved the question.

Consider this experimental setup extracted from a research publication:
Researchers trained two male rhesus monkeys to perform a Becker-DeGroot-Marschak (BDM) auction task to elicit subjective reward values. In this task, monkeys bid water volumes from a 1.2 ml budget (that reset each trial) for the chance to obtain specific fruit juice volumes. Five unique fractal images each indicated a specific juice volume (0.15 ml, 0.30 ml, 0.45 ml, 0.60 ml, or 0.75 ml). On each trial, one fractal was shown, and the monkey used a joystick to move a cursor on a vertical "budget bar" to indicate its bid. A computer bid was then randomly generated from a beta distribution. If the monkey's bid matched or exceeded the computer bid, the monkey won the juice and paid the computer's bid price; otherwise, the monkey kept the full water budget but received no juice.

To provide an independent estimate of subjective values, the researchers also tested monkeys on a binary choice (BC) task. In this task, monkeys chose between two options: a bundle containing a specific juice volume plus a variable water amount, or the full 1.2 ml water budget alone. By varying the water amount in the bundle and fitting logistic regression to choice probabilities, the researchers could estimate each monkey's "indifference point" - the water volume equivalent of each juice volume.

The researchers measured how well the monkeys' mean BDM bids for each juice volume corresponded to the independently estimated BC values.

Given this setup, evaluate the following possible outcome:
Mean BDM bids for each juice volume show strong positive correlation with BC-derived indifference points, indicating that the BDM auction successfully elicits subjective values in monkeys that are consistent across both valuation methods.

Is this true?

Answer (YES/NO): YES